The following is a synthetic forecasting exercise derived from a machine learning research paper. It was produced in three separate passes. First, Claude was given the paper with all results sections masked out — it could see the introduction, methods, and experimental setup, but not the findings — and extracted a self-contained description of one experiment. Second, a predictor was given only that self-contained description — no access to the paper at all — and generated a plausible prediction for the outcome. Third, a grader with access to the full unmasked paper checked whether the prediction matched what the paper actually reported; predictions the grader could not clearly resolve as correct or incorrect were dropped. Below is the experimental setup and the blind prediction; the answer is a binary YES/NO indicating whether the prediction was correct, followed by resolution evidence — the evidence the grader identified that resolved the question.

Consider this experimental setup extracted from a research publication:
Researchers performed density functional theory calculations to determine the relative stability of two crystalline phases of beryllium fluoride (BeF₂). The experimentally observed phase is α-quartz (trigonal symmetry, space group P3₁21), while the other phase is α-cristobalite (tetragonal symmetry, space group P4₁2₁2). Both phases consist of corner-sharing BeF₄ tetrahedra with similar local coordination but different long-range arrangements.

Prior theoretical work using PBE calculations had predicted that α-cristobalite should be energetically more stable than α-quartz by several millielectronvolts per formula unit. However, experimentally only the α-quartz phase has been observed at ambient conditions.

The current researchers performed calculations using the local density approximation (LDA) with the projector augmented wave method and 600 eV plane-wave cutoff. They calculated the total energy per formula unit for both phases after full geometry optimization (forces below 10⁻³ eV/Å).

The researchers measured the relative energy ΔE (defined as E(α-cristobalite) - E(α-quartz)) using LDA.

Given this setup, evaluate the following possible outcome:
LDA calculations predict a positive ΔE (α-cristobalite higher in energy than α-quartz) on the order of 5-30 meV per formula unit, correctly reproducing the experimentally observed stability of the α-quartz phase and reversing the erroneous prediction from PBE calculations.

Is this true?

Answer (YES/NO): YES